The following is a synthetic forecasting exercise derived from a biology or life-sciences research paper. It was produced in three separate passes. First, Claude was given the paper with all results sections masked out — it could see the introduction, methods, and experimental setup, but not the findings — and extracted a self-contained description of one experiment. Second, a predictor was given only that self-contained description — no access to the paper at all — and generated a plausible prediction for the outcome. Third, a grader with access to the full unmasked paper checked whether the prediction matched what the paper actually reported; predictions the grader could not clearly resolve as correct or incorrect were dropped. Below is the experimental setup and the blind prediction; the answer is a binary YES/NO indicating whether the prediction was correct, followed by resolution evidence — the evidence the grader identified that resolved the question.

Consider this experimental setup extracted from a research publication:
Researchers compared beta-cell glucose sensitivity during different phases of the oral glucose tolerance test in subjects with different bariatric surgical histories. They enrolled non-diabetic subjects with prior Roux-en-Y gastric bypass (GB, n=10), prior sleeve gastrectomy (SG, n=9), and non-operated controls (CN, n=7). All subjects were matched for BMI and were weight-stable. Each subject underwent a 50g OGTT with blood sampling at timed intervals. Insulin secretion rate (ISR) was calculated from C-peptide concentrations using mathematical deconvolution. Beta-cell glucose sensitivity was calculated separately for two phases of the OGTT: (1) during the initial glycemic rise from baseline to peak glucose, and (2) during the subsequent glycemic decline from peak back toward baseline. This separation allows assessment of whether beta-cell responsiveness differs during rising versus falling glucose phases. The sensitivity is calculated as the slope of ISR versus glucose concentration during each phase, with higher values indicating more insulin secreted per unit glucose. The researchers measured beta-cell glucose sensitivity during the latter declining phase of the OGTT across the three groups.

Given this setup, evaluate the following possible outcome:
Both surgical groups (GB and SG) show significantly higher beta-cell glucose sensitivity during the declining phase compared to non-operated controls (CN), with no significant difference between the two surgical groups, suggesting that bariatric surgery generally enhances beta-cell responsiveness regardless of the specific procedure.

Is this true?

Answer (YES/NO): NO